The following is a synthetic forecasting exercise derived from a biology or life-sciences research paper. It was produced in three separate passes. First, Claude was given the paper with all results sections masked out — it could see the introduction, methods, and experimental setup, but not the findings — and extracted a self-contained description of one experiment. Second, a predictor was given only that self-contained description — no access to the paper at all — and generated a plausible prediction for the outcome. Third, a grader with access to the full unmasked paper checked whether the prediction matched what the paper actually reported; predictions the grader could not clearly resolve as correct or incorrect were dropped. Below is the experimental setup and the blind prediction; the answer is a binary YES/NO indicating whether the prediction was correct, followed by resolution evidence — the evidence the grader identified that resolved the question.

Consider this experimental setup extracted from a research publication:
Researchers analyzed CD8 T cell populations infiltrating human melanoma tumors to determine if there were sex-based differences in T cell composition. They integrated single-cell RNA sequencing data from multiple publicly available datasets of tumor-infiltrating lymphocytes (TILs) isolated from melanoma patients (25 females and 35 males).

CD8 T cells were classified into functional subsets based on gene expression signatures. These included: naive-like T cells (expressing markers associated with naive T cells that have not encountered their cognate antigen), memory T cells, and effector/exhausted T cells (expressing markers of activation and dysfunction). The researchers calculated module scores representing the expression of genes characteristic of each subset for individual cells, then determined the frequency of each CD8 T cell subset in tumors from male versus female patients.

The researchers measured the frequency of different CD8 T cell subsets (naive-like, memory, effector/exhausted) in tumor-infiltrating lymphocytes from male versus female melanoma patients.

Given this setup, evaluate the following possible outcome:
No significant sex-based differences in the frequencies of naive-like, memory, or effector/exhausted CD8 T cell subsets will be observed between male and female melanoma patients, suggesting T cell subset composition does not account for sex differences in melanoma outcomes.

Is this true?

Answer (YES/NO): NO